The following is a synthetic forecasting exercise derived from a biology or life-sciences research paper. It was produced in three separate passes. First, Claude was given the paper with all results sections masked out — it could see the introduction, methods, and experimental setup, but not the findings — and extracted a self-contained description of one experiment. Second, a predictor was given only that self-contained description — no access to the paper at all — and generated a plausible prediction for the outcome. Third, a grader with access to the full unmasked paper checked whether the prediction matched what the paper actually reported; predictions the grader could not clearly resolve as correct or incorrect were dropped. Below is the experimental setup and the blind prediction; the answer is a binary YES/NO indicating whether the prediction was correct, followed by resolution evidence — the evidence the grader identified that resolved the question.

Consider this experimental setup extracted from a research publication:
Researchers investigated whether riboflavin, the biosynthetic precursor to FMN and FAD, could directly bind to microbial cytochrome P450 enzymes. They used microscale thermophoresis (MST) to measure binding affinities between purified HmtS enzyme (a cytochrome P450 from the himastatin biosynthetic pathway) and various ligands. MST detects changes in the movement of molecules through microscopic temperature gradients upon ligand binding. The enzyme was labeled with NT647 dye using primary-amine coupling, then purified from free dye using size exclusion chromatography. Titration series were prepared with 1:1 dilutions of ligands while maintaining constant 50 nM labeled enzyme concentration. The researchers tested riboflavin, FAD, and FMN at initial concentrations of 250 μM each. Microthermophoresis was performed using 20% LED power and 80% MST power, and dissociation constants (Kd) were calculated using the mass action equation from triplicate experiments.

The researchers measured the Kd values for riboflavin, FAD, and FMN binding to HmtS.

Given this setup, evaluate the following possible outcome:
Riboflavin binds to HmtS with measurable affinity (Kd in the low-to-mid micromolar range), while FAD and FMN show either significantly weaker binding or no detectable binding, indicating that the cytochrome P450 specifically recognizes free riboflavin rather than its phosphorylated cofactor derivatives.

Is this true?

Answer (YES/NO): NO